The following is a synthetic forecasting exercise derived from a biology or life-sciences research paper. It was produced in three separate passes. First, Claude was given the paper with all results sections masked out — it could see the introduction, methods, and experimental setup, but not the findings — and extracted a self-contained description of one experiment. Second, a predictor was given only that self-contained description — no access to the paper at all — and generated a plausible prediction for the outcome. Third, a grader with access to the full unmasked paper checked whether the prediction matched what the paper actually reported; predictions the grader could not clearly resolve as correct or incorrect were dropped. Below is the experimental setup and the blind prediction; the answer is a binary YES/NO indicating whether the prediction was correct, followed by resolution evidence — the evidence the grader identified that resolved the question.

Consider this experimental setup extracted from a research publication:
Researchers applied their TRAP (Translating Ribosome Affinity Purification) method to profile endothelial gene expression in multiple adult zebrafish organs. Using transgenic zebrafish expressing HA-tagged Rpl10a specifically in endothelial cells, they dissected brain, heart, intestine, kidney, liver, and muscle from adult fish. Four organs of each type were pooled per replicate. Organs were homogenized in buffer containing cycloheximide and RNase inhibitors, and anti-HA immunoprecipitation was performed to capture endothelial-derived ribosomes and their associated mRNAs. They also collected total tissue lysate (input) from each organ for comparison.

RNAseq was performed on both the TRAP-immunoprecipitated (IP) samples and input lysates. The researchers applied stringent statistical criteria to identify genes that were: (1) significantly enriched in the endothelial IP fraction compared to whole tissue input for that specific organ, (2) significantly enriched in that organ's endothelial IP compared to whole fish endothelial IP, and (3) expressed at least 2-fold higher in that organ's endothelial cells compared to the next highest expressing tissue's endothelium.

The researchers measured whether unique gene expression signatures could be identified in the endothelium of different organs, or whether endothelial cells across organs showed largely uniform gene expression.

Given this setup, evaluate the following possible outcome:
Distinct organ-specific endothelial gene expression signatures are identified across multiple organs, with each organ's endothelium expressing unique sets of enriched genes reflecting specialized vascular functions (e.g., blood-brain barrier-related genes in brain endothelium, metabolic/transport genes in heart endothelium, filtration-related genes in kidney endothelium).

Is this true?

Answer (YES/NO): YES